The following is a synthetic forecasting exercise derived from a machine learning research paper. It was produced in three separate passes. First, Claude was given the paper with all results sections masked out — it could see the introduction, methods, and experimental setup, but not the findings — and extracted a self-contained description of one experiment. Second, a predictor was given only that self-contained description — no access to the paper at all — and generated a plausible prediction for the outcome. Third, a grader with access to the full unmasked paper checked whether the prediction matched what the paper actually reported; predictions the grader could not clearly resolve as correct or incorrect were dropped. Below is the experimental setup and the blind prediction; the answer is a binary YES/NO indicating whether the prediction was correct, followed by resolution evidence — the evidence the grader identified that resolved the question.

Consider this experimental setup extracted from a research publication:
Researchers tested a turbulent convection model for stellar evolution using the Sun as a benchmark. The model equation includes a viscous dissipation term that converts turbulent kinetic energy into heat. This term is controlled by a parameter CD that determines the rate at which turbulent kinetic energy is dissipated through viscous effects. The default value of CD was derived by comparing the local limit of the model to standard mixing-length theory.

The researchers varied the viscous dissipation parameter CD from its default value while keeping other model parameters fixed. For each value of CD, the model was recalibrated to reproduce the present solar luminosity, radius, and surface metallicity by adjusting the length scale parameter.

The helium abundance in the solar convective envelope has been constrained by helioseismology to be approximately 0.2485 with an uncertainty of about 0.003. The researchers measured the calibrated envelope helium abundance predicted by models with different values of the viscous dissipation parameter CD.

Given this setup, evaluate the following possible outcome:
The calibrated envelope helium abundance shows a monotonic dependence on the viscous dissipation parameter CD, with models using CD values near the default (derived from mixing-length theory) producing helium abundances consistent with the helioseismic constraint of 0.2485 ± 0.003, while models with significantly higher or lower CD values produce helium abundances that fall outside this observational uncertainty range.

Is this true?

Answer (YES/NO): NO